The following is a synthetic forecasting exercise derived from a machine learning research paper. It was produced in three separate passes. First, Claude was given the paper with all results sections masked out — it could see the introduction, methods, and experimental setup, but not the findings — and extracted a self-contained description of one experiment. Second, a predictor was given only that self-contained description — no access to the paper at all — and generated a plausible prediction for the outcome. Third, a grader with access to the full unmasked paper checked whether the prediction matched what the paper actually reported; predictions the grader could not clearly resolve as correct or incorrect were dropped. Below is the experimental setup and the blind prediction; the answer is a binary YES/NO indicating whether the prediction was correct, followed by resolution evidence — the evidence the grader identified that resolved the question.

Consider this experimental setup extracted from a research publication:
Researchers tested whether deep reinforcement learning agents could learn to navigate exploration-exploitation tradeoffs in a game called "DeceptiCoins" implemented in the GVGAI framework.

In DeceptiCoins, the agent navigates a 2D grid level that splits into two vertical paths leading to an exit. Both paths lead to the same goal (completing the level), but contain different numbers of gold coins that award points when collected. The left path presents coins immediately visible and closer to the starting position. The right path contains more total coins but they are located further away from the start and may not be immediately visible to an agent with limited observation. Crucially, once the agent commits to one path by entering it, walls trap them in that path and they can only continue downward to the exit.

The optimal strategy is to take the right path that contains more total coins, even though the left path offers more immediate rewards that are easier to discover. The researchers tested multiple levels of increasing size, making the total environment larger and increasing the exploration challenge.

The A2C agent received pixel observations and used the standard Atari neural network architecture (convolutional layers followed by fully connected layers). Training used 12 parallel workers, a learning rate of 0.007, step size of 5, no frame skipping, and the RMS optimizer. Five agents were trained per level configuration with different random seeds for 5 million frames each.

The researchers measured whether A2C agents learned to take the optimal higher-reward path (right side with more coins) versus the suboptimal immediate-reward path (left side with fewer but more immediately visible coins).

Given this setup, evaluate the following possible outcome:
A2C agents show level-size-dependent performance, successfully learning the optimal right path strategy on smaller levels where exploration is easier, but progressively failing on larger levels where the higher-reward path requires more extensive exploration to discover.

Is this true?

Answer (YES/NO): YES